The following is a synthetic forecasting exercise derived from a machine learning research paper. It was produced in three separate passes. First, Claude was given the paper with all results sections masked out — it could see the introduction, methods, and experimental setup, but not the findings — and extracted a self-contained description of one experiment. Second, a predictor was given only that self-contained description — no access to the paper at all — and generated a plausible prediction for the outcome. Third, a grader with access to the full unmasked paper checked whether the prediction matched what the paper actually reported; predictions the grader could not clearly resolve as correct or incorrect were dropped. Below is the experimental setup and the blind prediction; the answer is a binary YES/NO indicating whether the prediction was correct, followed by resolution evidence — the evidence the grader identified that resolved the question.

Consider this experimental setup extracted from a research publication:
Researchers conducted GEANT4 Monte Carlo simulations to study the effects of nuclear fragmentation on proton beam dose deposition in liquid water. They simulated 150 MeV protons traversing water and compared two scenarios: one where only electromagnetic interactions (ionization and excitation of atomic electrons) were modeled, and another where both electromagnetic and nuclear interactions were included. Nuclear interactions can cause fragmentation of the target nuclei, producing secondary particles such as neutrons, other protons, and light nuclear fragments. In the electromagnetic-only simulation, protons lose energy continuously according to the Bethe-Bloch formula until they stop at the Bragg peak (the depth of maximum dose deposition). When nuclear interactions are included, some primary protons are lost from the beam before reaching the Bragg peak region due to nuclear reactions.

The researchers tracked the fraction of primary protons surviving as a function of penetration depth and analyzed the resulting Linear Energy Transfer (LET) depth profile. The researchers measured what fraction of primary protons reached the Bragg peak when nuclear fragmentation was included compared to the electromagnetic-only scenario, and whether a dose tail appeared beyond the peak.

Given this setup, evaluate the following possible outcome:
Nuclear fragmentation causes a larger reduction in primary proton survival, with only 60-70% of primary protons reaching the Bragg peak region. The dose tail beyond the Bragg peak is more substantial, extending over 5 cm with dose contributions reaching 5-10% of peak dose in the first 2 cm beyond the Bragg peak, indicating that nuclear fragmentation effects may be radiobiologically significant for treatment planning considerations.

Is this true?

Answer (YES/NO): NO